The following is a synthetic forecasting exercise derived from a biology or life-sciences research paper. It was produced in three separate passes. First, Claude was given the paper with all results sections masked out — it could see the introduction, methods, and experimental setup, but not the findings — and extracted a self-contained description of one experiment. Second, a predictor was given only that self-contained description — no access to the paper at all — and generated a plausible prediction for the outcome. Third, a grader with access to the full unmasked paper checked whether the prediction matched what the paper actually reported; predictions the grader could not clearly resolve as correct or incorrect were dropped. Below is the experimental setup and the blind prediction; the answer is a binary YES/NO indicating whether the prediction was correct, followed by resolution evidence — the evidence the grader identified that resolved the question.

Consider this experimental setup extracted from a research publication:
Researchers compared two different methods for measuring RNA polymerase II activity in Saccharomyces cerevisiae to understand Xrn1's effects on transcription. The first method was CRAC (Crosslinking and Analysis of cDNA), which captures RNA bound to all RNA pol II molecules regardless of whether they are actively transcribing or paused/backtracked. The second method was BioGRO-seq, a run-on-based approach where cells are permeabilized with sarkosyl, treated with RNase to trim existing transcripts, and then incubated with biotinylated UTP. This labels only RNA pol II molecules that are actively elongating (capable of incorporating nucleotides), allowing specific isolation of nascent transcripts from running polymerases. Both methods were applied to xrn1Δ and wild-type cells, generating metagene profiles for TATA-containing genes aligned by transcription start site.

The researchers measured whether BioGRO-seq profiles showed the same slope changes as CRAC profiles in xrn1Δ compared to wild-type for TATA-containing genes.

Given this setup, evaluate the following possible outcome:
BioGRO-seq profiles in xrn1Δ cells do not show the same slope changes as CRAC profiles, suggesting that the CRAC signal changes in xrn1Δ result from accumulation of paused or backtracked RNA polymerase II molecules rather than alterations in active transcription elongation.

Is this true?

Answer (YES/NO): NO